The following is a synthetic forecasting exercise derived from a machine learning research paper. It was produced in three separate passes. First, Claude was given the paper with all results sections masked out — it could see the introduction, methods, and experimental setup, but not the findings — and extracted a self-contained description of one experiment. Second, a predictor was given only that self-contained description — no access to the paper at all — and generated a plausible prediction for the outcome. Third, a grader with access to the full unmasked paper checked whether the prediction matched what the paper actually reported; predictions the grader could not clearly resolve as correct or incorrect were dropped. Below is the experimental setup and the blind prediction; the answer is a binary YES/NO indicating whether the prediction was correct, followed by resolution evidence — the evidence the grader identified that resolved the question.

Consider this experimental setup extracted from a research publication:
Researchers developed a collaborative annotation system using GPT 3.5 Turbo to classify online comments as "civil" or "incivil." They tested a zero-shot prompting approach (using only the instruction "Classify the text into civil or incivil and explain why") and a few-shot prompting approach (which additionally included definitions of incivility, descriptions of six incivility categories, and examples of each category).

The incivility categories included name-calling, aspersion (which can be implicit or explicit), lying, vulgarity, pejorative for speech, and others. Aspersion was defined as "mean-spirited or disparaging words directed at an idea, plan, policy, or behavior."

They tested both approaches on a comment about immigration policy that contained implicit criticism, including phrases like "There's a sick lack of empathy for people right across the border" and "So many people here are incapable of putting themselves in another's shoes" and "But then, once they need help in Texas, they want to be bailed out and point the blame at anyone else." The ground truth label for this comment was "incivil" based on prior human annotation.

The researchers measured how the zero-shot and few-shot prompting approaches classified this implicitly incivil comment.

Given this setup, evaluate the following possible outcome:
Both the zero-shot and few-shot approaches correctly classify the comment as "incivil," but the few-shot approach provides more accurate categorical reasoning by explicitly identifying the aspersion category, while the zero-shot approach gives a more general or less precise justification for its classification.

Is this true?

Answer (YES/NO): NO